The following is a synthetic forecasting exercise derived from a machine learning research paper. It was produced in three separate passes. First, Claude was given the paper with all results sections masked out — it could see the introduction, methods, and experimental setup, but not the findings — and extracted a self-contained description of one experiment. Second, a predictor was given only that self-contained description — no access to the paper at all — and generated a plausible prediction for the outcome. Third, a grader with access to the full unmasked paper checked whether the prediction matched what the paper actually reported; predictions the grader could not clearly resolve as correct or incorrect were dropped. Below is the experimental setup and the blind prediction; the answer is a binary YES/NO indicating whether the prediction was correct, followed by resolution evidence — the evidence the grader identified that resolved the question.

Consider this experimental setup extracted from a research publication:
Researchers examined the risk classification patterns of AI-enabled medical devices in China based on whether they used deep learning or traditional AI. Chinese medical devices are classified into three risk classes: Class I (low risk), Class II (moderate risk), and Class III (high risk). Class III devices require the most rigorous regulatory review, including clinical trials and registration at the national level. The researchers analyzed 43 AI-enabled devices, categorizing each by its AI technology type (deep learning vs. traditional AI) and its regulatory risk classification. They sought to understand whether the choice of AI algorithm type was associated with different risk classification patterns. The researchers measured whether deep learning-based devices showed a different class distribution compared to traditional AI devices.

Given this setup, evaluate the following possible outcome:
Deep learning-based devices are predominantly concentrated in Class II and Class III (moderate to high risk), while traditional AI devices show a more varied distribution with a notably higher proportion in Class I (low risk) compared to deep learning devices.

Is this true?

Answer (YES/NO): NO